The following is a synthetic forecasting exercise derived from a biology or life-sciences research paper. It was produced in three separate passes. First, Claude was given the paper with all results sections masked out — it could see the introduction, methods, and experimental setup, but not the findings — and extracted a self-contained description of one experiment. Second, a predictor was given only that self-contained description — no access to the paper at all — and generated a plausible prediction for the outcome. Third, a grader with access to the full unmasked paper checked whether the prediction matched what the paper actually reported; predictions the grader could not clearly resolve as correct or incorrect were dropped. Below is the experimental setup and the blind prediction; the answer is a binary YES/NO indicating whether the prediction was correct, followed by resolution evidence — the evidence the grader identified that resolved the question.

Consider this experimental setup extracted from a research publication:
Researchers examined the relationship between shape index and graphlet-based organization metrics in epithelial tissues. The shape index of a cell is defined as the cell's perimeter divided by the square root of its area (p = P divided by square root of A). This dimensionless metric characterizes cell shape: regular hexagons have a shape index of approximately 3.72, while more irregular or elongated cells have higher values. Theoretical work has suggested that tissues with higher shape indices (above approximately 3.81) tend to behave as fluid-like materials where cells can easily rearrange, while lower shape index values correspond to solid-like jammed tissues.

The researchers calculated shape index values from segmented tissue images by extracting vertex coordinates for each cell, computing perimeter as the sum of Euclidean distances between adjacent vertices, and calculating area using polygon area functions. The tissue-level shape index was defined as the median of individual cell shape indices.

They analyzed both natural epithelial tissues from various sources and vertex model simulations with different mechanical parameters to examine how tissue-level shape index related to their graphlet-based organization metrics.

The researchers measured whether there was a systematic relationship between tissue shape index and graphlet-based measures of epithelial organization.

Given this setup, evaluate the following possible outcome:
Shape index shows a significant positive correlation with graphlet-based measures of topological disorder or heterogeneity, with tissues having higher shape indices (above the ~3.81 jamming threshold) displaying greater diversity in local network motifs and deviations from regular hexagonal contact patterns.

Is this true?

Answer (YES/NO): NO